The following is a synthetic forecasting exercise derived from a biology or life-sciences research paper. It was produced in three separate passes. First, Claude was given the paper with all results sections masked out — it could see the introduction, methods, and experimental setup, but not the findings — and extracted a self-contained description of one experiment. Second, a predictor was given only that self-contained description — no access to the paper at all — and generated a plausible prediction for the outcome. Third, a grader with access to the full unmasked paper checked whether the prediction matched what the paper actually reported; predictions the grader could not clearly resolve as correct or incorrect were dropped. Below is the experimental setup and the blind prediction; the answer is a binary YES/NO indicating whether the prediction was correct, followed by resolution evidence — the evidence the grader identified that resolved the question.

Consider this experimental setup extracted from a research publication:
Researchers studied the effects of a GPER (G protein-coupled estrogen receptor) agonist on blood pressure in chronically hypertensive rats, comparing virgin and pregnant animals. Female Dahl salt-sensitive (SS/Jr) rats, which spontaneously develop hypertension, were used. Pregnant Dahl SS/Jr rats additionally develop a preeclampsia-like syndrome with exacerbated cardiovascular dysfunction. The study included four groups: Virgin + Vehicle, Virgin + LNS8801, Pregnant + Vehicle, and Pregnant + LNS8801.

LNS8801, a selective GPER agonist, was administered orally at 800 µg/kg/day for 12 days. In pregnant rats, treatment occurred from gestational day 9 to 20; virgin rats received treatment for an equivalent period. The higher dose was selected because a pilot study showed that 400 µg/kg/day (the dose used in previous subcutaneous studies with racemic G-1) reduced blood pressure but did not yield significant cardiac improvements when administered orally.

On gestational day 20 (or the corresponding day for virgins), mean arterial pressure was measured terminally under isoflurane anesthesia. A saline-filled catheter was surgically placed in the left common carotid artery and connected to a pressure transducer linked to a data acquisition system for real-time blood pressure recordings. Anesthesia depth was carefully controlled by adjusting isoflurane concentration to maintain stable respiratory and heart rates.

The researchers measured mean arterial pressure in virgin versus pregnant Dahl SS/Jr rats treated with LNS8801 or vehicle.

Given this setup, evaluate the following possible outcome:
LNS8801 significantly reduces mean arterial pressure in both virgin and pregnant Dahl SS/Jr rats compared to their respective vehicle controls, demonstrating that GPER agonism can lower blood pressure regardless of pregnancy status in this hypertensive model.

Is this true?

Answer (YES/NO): NO